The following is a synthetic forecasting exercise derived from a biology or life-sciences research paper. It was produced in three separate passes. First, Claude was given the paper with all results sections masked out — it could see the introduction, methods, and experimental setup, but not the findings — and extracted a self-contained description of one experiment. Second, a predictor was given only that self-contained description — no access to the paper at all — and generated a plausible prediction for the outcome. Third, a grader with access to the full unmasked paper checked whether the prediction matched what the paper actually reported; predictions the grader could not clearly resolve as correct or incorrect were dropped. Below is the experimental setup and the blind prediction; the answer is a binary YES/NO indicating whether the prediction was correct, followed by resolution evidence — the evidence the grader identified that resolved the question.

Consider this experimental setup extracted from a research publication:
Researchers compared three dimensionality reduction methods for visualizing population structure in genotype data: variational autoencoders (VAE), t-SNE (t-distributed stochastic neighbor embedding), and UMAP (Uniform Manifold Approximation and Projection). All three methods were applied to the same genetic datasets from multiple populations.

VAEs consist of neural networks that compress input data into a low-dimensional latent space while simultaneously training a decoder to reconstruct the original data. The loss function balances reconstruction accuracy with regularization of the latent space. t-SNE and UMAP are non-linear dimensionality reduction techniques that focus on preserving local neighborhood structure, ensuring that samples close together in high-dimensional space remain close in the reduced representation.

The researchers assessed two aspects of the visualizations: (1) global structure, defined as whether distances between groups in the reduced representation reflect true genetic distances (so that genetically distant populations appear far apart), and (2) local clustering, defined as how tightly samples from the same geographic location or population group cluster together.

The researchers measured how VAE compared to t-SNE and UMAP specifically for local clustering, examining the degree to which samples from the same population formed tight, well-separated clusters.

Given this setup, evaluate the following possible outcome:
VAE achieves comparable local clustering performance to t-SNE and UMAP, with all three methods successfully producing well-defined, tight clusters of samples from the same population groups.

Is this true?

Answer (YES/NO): NO